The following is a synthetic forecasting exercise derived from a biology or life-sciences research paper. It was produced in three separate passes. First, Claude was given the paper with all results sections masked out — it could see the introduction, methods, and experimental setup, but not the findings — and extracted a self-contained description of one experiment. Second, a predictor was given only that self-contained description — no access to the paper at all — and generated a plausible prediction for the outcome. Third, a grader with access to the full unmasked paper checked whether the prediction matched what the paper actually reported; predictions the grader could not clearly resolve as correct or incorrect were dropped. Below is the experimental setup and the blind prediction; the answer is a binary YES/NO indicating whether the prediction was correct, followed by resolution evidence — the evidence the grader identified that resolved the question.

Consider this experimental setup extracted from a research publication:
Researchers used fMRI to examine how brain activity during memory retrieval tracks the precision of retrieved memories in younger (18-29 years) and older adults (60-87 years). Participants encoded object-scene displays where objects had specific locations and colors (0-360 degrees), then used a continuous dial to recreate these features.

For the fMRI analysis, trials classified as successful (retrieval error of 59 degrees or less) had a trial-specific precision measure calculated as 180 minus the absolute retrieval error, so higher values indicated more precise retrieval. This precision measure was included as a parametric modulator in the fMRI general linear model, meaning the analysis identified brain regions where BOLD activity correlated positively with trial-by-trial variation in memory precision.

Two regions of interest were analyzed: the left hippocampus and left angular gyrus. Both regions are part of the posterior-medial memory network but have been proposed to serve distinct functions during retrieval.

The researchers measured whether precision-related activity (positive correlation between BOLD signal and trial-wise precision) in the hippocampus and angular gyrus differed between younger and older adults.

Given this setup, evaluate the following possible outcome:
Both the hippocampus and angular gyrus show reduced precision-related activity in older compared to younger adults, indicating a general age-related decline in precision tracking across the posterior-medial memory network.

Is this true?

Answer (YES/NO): NO